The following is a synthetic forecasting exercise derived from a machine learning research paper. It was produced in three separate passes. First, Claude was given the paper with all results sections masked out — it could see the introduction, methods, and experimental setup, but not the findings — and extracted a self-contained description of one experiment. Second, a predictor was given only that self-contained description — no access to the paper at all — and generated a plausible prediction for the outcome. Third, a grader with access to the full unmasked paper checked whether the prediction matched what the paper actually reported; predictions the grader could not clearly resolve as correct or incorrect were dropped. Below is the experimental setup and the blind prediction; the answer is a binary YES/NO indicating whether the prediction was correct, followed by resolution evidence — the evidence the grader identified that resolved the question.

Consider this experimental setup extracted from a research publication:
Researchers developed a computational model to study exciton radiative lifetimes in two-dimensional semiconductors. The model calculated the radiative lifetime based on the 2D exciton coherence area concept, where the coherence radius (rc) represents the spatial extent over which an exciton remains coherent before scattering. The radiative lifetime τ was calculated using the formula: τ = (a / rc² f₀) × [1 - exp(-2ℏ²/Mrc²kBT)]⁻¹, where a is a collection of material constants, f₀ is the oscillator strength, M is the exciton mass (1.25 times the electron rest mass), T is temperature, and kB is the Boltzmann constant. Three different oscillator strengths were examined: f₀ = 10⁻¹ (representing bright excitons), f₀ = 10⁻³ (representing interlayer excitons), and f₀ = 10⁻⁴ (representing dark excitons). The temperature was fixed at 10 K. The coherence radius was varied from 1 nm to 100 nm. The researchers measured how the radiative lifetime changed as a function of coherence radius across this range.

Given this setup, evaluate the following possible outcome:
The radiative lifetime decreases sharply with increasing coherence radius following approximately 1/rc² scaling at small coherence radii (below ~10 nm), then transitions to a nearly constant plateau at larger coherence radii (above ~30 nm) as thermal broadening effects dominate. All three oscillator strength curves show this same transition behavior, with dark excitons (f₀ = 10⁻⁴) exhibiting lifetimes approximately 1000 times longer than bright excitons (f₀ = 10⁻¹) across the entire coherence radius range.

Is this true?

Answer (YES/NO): NO